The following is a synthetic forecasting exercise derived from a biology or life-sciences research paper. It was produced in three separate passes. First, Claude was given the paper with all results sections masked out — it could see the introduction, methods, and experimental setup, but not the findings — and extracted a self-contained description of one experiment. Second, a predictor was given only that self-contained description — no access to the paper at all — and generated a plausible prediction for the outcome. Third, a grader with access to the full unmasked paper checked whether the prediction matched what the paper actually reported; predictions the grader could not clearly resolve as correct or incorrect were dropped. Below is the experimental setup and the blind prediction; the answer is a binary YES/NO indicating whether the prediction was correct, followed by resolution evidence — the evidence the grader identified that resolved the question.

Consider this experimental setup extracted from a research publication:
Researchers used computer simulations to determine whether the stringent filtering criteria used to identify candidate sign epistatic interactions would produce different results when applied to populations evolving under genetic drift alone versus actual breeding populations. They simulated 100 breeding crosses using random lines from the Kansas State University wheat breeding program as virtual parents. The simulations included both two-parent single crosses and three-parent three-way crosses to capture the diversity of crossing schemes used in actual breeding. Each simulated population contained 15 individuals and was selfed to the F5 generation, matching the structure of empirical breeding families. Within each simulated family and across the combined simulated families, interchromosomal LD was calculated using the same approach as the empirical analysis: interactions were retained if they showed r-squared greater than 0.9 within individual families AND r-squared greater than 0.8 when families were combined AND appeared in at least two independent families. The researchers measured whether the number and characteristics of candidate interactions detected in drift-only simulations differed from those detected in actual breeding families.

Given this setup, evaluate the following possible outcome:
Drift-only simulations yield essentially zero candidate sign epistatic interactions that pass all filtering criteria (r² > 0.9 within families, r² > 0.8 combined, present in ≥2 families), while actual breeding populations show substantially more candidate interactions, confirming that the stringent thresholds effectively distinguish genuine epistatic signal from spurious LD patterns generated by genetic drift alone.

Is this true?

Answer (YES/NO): YES